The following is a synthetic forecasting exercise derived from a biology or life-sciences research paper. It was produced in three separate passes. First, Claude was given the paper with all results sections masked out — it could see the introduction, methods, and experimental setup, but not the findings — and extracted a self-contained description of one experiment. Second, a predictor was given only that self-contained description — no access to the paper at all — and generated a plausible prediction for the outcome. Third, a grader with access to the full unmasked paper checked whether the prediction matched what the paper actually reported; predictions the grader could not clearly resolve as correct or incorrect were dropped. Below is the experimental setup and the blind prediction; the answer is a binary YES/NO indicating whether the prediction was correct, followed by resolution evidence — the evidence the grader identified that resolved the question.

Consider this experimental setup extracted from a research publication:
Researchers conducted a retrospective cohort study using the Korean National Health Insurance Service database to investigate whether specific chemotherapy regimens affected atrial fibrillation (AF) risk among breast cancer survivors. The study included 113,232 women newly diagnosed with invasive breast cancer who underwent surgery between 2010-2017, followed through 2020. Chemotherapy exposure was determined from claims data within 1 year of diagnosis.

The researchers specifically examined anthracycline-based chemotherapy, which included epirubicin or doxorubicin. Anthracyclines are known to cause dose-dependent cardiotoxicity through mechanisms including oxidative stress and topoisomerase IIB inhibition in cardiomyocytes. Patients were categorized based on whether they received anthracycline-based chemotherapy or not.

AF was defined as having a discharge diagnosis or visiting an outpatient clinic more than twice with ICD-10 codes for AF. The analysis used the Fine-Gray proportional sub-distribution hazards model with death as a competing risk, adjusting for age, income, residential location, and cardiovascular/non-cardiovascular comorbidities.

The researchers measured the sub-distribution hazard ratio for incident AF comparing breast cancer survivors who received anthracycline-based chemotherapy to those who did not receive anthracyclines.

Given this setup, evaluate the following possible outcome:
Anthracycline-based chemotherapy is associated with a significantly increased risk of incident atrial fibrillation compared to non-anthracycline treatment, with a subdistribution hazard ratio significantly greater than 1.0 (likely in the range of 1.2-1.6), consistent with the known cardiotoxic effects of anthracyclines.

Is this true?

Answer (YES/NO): YES